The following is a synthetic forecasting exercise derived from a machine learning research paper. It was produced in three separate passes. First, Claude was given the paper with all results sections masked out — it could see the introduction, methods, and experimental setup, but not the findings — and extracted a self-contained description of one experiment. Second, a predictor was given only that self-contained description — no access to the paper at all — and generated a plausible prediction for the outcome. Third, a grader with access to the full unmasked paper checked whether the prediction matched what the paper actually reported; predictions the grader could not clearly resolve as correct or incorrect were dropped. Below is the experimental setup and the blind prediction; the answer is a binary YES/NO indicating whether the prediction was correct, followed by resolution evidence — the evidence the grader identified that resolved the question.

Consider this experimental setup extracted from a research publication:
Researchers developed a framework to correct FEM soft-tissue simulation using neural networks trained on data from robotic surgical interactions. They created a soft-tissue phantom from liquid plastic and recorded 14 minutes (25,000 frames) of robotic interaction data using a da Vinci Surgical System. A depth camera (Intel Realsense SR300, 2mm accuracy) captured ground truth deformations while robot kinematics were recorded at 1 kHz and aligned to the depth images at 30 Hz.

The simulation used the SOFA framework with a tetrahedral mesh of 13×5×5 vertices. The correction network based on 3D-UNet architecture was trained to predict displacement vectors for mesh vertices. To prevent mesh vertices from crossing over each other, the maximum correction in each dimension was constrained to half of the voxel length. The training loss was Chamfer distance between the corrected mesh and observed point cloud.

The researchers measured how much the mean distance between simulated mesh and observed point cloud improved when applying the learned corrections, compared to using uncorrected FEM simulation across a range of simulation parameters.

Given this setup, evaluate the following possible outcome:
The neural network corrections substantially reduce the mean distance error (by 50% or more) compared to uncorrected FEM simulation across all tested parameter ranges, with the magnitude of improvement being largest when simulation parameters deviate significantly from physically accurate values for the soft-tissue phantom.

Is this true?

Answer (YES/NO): NO